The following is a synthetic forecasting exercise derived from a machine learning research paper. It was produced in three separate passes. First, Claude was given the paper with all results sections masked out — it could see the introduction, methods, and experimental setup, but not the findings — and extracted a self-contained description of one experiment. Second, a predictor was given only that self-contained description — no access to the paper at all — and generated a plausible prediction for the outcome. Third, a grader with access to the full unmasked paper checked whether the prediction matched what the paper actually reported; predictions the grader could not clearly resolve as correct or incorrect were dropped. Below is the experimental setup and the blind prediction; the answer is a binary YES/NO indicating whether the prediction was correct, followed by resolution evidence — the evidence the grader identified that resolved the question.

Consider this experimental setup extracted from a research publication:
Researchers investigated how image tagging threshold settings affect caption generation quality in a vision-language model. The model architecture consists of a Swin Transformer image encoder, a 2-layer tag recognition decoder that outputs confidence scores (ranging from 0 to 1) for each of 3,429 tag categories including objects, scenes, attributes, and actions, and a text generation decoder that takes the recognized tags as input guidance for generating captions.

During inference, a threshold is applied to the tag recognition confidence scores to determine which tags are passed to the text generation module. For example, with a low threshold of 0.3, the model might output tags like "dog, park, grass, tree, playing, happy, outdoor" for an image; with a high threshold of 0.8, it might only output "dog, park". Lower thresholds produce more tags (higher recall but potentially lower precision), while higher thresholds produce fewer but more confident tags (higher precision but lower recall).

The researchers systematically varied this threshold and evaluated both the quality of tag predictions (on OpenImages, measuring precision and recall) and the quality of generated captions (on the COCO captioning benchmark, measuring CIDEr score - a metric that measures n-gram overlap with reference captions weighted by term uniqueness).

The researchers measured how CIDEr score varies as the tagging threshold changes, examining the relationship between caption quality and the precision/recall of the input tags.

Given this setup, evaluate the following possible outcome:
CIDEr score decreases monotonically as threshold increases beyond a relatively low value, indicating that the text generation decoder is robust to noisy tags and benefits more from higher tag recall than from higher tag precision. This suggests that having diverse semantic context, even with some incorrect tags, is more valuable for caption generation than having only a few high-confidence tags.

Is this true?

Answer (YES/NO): NO